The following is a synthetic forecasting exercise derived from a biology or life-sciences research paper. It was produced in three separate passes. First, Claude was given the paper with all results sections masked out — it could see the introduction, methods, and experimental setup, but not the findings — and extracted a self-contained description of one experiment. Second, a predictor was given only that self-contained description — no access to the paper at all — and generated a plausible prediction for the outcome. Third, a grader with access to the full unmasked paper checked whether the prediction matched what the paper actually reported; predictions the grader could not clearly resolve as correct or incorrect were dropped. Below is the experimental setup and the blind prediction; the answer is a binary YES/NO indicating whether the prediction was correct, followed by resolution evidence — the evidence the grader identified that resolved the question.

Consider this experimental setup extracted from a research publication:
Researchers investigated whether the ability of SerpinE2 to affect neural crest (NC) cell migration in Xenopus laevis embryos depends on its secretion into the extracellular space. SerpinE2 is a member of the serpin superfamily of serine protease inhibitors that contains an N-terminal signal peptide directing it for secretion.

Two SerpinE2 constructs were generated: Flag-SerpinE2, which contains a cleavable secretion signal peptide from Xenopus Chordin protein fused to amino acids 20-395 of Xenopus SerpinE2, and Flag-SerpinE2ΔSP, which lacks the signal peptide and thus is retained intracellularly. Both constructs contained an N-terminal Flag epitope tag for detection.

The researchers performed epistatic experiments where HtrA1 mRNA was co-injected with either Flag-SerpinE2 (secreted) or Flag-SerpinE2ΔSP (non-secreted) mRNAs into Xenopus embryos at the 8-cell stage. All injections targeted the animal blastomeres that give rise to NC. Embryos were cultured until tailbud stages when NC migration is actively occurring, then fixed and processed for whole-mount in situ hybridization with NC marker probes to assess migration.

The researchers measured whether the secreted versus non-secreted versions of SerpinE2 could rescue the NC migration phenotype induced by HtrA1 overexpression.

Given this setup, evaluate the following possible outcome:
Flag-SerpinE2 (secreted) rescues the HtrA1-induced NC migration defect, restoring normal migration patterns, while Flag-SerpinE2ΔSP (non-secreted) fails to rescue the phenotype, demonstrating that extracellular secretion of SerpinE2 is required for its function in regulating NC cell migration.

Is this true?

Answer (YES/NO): YES